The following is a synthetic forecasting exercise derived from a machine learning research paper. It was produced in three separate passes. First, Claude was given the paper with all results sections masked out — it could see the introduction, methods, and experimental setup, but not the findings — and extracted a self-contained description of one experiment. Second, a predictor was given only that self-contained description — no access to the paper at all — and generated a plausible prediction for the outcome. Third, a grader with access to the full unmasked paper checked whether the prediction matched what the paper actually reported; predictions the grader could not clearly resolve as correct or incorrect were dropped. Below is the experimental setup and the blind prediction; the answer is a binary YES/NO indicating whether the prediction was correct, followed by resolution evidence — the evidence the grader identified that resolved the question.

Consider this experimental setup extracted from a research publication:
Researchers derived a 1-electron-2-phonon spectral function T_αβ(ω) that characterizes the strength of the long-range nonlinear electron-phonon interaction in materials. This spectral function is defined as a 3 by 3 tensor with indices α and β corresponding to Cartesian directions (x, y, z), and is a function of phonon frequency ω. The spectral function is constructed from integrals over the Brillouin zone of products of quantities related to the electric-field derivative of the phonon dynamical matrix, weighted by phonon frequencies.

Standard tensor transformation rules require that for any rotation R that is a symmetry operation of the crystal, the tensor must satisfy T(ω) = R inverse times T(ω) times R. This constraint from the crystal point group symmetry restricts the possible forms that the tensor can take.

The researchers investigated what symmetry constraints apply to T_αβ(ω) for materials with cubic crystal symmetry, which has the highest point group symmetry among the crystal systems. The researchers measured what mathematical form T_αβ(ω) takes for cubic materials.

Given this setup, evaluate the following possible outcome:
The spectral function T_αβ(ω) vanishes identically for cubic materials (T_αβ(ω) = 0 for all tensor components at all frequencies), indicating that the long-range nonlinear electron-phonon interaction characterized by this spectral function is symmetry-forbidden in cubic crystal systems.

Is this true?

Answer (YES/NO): NO